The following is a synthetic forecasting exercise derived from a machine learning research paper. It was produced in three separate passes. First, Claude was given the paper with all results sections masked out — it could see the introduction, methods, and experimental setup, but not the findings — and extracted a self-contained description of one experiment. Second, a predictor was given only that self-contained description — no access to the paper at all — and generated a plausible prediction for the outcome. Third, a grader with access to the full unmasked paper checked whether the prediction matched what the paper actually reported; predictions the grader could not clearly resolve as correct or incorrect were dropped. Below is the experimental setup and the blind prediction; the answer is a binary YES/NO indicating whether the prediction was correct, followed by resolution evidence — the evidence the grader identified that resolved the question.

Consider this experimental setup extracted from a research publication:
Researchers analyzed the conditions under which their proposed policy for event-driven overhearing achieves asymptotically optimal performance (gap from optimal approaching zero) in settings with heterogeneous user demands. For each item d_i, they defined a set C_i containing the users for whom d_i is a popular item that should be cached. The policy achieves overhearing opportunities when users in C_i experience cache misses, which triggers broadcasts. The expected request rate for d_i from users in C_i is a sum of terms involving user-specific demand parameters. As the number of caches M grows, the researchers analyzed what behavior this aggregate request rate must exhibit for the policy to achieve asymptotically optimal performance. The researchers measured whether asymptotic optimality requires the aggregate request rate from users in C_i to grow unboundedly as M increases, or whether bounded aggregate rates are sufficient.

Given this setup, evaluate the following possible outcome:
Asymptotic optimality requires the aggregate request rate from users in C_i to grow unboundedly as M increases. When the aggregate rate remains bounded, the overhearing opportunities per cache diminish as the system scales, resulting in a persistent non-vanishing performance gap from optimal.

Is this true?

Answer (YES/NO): YES